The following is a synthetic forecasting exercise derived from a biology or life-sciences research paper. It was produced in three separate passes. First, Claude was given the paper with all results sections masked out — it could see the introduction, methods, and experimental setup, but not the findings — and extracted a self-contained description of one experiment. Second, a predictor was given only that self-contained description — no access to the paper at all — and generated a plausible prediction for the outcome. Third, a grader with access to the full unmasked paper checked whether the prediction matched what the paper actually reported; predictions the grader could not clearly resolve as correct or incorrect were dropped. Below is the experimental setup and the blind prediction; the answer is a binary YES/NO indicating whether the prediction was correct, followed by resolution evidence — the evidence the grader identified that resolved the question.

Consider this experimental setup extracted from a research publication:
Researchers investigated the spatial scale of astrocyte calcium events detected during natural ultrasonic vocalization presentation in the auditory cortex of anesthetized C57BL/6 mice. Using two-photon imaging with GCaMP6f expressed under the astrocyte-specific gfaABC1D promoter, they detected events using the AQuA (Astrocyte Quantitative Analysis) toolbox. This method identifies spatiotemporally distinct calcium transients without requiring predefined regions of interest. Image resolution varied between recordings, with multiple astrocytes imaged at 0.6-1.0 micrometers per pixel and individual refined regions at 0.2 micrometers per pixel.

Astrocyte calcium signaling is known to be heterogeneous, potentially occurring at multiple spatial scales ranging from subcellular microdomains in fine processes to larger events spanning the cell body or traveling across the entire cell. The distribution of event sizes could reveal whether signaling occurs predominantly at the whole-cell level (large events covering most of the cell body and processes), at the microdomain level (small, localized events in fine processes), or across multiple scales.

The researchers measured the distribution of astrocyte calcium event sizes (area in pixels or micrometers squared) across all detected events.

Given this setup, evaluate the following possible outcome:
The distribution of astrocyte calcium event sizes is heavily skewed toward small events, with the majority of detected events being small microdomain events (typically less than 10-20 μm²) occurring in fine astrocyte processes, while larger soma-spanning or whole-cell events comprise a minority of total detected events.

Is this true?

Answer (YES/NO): NO